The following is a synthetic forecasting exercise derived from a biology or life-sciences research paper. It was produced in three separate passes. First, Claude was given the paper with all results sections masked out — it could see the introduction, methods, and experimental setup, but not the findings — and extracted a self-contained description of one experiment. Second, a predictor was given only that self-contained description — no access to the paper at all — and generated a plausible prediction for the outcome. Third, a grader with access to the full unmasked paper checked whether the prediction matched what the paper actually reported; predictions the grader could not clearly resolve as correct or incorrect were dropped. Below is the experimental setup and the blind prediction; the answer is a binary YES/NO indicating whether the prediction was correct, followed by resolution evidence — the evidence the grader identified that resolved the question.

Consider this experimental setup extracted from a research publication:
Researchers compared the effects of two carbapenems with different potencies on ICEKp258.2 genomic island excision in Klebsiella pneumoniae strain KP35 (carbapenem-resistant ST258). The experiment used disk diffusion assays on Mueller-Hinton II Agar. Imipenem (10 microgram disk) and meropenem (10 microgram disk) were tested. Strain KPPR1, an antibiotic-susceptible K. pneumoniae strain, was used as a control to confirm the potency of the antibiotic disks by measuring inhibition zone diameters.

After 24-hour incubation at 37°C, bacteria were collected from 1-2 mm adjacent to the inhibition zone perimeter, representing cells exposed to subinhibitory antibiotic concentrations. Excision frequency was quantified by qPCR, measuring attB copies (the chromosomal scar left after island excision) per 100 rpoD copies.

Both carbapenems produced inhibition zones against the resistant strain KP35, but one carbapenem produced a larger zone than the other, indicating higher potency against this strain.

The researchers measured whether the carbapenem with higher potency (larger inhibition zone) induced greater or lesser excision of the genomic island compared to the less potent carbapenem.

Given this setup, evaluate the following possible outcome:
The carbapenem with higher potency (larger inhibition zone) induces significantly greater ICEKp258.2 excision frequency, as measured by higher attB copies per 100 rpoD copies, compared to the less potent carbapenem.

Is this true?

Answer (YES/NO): NO